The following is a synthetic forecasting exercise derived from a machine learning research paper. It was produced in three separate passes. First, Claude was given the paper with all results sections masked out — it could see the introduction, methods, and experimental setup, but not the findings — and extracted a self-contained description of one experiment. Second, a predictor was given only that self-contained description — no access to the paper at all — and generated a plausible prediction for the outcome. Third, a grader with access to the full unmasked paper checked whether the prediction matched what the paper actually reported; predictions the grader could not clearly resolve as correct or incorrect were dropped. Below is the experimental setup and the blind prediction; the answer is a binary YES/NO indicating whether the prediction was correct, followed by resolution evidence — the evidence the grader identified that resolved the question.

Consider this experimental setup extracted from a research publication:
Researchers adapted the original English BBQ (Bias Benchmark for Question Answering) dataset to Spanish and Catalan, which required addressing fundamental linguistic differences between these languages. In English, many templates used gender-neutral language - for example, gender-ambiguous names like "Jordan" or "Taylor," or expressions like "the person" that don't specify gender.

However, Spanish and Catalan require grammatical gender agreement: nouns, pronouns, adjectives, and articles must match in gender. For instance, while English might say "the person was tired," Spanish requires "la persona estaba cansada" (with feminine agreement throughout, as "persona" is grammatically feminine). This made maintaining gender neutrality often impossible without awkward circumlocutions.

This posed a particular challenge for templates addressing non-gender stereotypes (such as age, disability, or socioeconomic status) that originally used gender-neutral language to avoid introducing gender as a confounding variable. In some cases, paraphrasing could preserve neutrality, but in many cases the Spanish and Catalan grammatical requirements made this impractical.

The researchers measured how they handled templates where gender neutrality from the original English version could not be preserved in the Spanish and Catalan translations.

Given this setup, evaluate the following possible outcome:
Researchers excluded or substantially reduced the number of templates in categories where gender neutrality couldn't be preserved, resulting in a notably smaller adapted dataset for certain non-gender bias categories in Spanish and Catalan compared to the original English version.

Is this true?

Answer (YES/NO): NO